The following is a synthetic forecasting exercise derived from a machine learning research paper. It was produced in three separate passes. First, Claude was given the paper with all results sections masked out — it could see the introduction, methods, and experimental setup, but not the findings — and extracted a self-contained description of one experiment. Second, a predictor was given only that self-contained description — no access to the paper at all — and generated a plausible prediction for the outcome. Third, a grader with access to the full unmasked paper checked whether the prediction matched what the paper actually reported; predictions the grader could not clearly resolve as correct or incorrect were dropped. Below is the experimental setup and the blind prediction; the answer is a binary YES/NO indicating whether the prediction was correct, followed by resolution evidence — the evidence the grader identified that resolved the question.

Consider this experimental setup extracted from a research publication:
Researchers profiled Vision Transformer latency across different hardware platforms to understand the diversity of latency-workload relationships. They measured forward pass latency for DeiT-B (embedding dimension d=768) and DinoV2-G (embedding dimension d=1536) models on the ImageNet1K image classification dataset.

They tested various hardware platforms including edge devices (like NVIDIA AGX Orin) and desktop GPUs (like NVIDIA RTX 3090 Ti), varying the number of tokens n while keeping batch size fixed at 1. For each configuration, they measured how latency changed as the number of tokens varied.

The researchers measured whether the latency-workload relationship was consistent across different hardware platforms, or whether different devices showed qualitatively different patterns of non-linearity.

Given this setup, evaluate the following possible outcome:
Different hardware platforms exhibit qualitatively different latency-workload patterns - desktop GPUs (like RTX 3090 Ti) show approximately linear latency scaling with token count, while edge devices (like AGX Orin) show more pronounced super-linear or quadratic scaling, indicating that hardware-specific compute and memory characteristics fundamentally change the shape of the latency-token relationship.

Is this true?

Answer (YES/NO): NO